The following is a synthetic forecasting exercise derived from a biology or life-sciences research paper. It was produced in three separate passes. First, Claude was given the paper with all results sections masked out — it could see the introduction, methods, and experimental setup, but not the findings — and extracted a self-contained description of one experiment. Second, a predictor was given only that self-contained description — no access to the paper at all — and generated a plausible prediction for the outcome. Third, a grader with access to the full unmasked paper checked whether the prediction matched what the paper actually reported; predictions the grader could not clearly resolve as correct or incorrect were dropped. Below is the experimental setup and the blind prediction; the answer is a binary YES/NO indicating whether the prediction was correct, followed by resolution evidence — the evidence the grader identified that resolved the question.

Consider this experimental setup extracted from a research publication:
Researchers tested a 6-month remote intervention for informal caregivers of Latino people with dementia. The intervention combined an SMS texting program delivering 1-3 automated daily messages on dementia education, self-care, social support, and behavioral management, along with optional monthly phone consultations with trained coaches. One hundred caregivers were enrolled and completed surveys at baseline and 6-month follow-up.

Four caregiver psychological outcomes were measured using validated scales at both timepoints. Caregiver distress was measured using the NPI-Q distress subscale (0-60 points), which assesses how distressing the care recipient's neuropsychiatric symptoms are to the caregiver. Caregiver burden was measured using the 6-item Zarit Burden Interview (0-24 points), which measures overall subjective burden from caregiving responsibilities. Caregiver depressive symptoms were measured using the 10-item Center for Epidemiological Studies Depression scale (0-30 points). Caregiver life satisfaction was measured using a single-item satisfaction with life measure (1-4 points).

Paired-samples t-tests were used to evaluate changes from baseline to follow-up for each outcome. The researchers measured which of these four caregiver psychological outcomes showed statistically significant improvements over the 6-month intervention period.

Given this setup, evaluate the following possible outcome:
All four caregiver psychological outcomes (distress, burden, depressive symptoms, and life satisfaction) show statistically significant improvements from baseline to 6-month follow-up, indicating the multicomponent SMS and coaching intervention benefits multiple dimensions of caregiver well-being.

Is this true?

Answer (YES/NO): NO